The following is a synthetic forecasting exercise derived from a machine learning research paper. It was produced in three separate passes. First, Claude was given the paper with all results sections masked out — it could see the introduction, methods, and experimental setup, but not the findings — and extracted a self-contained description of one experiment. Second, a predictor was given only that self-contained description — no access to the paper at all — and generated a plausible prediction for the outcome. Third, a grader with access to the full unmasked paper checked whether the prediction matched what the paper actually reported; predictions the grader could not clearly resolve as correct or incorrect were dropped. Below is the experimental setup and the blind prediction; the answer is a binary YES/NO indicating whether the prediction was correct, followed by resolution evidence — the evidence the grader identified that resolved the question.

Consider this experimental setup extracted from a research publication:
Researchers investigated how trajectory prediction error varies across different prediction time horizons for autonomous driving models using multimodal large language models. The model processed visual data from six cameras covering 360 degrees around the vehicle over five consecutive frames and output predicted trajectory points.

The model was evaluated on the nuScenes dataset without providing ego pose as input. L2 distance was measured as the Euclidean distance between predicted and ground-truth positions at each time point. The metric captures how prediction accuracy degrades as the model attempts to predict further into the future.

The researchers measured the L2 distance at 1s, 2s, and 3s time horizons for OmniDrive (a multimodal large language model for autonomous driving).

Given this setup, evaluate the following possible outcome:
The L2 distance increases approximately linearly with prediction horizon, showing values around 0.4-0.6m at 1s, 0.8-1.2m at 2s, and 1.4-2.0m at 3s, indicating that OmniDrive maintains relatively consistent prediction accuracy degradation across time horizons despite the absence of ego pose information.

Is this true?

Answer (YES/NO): NO